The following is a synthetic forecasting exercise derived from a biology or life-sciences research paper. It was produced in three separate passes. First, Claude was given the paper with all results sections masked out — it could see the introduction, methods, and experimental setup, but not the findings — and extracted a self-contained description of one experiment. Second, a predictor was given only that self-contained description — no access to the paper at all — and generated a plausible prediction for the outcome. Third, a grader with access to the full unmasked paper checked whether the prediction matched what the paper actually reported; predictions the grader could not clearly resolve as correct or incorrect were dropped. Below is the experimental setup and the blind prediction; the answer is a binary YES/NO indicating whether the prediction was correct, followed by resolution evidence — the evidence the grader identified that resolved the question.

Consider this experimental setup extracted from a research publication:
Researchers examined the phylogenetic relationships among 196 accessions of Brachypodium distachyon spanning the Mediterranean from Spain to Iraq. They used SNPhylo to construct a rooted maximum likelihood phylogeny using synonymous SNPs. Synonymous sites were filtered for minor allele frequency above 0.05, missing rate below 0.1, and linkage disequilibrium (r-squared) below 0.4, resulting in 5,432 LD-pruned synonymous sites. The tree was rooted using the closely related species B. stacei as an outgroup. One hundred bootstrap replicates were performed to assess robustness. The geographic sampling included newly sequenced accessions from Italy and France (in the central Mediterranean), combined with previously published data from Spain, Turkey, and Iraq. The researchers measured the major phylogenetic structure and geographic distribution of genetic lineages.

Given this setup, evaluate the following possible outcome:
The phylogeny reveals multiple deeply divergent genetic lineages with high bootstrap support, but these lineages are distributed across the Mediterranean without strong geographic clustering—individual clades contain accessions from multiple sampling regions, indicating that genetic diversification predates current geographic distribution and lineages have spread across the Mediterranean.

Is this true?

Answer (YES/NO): NO